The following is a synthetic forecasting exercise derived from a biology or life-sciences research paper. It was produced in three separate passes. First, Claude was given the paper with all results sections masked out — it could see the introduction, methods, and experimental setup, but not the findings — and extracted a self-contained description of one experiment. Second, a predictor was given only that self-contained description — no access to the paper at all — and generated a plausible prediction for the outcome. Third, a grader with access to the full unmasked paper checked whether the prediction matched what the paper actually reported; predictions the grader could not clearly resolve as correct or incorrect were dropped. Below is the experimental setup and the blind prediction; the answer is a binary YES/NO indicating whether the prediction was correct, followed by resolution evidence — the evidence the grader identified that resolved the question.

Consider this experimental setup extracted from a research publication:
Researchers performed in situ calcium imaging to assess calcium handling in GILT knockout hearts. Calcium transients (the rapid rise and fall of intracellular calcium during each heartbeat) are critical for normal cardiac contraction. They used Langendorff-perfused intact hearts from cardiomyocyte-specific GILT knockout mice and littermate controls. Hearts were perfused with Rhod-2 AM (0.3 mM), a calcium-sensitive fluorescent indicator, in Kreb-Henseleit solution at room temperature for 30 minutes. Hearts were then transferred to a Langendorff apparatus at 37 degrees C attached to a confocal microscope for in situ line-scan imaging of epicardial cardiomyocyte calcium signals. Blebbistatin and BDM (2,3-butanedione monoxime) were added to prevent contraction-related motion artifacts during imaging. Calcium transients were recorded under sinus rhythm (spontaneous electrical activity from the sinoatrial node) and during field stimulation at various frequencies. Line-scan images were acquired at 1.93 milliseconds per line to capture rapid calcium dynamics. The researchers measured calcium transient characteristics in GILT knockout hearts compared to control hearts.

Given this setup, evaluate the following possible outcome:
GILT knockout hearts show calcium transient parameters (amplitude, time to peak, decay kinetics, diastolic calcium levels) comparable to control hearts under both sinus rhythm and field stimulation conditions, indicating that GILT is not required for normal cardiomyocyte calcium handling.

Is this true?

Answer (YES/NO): NO